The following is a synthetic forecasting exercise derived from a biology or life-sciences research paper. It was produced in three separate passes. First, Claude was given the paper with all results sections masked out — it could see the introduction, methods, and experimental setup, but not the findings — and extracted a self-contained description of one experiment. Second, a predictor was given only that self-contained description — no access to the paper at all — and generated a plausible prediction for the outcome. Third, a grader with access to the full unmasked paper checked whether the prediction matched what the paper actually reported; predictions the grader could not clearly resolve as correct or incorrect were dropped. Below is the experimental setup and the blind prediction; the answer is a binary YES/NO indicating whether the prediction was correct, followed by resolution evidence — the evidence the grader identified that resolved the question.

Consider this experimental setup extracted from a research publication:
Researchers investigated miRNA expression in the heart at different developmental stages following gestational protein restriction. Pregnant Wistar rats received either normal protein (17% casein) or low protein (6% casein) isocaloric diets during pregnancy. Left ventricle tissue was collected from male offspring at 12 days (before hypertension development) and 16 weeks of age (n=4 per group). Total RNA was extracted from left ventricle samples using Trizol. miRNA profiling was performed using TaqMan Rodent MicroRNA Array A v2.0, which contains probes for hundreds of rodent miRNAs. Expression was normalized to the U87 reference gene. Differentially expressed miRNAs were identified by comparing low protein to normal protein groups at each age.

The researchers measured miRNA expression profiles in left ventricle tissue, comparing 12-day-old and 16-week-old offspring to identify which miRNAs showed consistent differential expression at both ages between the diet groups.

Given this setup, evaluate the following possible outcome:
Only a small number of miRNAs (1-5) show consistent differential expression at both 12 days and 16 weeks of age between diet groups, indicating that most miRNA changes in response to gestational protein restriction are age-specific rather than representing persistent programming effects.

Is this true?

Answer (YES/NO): NO